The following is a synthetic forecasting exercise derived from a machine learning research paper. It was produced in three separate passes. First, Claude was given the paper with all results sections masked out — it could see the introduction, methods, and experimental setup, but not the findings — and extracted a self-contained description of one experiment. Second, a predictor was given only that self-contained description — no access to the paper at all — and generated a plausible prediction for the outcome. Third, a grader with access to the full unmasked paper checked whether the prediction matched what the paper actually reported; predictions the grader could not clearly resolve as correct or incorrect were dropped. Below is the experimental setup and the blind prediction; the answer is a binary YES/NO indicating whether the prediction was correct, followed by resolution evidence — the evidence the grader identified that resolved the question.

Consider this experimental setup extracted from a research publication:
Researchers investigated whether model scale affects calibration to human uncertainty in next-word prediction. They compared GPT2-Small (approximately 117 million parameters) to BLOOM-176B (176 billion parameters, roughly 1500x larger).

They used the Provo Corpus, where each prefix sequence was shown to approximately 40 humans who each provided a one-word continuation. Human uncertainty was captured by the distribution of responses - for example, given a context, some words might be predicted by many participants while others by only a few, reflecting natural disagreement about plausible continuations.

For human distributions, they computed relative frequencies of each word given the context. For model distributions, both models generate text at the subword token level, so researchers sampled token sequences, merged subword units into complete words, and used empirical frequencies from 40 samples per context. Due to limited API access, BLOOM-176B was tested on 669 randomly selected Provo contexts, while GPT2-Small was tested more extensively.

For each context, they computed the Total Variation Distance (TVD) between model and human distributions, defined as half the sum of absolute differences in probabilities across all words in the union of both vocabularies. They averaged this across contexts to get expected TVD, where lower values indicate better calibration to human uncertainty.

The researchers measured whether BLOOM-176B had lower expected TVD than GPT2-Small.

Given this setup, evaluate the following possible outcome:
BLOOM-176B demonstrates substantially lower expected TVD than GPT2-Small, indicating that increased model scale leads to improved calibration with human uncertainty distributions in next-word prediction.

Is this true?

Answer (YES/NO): NO